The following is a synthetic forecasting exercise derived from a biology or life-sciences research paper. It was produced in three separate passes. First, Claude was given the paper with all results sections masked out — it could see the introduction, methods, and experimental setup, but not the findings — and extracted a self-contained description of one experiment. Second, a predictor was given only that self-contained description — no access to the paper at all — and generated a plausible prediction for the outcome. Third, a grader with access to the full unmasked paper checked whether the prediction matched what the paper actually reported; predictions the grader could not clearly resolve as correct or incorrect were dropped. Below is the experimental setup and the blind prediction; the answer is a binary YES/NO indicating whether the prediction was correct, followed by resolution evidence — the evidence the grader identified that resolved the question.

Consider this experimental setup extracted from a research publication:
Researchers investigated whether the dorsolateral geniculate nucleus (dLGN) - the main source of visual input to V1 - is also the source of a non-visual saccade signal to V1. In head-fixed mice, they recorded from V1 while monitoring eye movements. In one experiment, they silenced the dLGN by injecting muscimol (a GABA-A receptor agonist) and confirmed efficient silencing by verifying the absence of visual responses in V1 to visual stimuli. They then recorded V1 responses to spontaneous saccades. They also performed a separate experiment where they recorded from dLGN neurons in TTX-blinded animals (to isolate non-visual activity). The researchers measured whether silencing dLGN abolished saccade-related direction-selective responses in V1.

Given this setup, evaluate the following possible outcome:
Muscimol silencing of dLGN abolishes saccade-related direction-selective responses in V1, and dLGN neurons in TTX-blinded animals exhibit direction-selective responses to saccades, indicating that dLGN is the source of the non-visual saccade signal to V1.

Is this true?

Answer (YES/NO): NO